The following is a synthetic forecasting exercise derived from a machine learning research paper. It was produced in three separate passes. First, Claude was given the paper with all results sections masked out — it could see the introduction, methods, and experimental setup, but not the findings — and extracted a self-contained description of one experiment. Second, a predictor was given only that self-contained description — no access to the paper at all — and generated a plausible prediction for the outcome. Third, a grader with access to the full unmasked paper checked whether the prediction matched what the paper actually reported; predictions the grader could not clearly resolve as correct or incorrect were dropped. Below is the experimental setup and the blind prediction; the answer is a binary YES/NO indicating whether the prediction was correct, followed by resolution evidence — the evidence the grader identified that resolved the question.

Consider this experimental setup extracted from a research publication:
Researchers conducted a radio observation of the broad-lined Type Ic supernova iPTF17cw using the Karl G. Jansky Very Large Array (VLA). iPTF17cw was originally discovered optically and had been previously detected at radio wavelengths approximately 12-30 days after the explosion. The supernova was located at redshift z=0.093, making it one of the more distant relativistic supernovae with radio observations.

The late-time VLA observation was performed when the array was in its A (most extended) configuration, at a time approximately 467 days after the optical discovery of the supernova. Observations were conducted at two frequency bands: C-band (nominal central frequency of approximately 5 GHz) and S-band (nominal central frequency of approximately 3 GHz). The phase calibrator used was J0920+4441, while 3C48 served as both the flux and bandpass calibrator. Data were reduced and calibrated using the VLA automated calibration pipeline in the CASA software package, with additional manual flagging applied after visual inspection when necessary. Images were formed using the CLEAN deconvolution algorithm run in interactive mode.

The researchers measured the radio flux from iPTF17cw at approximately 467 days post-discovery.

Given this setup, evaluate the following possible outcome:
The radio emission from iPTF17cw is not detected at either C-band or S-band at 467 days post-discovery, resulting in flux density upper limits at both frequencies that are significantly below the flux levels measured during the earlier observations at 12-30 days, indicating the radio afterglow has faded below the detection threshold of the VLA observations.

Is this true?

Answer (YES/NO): YES